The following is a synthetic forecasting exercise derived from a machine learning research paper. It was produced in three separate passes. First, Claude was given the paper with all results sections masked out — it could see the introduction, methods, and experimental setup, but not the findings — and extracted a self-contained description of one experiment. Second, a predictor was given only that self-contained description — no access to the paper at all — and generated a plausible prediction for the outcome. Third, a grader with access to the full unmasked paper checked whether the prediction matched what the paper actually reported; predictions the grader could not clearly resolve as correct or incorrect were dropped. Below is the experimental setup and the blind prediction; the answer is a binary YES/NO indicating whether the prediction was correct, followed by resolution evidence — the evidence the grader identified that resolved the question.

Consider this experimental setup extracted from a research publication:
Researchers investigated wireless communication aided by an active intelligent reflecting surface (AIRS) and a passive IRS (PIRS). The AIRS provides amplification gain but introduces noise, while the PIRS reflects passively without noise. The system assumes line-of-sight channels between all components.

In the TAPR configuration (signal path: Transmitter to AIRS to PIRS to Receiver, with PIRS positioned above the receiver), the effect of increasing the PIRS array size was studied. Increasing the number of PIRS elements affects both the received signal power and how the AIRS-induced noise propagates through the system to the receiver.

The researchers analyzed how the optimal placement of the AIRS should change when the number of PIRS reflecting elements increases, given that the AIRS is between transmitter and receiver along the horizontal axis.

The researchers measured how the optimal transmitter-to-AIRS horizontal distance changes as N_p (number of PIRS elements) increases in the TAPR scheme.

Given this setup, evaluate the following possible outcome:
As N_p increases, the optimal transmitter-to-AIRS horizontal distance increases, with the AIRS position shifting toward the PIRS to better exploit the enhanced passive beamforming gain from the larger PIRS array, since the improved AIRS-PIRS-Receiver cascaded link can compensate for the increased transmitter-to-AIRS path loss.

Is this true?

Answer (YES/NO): NO